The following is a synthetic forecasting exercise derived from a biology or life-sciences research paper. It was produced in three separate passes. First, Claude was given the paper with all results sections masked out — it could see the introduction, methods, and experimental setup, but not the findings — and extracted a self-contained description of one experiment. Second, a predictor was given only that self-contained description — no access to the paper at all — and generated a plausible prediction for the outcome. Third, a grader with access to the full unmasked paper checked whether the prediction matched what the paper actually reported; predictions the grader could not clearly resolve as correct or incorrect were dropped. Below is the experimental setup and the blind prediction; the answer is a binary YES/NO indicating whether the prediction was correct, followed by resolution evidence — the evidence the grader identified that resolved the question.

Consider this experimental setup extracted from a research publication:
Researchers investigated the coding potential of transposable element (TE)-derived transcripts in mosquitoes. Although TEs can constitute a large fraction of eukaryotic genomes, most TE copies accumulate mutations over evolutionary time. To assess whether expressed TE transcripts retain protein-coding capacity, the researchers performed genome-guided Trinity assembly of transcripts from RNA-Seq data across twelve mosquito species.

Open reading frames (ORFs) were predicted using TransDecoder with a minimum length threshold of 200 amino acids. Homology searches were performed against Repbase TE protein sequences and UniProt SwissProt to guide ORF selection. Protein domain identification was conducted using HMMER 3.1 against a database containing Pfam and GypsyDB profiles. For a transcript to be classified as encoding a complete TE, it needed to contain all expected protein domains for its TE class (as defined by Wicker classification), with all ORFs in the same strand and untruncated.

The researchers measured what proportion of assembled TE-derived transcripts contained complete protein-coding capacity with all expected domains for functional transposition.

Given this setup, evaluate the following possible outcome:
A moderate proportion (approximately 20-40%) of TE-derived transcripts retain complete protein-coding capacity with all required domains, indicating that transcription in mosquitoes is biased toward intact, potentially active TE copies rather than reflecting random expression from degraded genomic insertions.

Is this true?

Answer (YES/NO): NO